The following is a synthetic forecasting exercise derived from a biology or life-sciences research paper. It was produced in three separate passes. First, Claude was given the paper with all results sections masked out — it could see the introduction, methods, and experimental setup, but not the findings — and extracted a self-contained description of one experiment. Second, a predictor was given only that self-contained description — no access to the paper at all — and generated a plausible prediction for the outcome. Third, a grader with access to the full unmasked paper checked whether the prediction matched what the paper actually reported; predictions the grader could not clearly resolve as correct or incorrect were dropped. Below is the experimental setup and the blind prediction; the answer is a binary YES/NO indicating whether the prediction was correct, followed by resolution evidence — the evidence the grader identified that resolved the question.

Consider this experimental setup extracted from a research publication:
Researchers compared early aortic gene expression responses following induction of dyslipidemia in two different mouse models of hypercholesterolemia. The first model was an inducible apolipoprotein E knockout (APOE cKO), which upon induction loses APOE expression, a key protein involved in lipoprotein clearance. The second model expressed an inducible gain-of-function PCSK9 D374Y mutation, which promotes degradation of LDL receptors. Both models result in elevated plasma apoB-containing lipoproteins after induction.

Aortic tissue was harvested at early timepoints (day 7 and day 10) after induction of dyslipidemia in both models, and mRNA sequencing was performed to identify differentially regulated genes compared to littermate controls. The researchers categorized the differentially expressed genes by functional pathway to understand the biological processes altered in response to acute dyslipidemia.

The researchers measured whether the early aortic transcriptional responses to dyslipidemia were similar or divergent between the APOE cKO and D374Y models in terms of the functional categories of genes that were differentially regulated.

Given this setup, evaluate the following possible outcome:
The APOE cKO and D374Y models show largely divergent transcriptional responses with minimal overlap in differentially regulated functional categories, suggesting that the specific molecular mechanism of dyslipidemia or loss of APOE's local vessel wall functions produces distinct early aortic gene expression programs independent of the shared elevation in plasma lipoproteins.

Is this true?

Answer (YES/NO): YES